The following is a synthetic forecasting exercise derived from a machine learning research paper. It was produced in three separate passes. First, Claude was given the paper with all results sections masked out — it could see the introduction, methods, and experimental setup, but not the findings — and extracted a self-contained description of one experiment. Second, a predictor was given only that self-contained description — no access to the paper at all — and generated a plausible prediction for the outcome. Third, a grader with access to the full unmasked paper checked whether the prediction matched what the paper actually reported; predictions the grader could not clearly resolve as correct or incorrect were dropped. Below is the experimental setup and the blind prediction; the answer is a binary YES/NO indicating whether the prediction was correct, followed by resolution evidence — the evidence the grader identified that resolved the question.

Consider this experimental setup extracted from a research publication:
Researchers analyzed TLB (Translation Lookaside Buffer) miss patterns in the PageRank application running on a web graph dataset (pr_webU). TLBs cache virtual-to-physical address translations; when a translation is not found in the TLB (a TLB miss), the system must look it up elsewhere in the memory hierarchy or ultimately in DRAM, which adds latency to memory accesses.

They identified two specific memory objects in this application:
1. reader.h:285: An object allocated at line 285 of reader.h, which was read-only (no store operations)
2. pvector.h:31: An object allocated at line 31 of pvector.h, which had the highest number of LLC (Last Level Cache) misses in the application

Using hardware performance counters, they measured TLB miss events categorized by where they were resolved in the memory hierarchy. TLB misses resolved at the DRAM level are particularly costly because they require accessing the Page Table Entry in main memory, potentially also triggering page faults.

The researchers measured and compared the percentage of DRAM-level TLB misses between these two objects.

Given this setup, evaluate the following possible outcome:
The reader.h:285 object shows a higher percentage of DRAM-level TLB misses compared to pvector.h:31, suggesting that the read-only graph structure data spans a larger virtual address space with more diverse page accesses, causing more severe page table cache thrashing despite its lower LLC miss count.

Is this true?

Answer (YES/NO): YES